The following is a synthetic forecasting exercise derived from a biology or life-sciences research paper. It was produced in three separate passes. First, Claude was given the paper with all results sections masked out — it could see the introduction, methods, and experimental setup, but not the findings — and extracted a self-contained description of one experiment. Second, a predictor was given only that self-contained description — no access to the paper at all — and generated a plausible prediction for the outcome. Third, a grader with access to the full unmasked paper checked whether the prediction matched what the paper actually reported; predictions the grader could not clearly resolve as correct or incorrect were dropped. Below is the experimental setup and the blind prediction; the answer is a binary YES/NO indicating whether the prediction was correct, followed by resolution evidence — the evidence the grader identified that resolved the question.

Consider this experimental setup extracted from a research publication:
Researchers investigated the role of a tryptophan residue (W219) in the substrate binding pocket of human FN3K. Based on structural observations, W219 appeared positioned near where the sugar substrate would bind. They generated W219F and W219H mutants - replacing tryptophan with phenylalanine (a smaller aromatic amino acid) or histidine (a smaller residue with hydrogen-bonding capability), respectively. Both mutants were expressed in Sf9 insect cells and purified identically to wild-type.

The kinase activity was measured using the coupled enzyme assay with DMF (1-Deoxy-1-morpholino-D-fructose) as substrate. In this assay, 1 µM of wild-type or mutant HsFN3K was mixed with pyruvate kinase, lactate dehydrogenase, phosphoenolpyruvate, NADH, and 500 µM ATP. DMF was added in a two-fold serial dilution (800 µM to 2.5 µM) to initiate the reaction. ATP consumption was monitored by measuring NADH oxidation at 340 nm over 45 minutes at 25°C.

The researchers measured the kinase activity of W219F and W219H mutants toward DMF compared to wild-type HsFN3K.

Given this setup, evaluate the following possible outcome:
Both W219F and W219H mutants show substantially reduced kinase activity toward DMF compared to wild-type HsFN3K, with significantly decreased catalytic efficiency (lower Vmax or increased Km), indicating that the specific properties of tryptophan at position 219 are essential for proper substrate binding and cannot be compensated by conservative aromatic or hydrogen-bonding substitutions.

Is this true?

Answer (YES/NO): NO